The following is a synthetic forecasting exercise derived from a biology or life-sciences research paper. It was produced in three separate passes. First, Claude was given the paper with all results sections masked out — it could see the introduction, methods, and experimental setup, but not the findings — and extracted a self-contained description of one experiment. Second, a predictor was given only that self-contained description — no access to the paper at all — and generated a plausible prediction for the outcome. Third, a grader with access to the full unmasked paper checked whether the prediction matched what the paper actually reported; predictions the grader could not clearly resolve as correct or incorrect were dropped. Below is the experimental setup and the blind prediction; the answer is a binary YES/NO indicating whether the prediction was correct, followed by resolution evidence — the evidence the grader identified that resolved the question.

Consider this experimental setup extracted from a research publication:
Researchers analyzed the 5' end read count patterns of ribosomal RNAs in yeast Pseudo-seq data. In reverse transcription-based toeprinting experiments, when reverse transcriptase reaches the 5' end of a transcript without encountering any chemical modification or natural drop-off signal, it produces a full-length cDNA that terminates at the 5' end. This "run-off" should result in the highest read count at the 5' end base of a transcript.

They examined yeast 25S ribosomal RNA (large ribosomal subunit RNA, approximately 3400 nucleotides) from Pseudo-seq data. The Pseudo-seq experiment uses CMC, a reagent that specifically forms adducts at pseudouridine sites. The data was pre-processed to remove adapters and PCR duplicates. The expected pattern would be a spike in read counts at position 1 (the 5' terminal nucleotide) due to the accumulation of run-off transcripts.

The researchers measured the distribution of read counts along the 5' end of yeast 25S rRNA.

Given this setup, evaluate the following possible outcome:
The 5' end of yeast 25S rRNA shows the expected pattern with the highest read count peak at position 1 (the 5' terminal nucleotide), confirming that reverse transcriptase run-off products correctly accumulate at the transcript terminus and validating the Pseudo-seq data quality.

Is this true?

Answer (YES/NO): NO